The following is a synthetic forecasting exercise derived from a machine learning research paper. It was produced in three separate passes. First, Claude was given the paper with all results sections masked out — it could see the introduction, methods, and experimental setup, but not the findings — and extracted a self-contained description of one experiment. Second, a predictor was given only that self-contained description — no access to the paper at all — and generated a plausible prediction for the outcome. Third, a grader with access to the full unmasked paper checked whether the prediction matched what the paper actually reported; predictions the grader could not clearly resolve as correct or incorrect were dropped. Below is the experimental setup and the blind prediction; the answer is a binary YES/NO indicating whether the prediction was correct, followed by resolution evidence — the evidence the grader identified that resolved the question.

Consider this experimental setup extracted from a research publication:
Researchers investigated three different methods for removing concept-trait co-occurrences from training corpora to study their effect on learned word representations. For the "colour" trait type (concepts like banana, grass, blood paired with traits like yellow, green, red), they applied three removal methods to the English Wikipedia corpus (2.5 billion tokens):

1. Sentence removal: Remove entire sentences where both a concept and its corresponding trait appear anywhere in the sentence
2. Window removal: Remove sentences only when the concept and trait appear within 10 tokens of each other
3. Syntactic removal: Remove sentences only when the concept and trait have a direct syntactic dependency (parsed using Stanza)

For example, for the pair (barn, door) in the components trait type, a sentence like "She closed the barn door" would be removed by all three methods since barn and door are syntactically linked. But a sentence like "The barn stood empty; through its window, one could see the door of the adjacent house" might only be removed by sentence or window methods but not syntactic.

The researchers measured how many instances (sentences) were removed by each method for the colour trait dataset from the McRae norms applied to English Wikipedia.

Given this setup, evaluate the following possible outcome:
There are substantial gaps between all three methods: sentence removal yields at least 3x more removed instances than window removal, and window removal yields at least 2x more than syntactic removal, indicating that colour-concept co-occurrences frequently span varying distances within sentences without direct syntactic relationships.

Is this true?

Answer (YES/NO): NO